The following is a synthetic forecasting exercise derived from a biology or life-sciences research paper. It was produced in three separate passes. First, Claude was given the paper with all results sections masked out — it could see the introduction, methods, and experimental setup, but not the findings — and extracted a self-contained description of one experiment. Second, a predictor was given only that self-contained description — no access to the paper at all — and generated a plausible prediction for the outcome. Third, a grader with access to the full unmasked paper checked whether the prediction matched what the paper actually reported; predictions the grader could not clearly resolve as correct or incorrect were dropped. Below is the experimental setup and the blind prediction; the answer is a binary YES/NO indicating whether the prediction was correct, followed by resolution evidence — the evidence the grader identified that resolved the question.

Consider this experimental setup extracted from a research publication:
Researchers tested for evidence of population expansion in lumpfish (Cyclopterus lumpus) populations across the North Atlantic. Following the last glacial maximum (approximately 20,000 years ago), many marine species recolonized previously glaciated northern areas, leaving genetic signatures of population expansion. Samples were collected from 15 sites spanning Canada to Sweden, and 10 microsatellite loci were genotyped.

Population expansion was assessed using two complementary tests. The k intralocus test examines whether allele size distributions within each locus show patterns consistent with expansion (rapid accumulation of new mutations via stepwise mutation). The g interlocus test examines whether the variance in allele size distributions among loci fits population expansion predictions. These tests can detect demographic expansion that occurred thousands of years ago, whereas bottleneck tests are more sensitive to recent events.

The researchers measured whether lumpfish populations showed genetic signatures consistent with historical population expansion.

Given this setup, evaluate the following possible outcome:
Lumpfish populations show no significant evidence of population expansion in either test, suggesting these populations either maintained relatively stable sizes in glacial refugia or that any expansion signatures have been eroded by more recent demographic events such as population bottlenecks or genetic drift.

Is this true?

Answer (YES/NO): YES